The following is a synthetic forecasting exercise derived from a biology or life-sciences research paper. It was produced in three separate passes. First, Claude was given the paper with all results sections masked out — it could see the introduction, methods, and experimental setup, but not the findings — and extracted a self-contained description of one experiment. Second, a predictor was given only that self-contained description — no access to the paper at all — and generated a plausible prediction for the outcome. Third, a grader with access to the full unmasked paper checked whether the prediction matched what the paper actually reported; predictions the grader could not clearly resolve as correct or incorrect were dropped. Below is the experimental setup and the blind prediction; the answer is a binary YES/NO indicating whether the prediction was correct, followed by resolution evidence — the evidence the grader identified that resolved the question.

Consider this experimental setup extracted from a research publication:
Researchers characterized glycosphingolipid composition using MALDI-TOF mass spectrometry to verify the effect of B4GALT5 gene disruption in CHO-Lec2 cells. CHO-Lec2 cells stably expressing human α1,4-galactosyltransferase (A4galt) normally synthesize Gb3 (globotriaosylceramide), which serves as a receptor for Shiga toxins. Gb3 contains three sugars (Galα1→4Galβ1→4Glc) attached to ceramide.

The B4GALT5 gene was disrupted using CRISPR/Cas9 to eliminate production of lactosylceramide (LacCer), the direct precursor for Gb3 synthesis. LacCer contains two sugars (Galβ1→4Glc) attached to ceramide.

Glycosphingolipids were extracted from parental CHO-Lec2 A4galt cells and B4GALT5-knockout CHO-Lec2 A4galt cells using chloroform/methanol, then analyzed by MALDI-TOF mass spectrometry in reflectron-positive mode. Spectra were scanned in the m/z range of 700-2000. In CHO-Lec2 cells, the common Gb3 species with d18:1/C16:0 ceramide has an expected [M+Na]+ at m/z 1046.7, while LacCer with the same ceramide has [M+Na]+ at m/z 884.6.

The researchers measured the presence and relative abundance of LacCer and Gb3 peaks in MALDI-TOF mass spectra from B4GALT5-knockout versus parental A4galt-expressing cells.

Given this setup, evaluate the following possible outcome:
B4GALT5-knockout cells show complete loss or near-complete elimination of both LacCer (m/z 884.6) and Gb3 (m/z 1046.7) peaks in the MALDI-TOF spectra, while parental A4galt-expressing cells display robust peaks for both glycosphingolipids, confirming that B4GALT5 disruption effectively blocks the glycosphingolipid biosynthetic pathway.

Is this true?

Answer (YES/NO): YES